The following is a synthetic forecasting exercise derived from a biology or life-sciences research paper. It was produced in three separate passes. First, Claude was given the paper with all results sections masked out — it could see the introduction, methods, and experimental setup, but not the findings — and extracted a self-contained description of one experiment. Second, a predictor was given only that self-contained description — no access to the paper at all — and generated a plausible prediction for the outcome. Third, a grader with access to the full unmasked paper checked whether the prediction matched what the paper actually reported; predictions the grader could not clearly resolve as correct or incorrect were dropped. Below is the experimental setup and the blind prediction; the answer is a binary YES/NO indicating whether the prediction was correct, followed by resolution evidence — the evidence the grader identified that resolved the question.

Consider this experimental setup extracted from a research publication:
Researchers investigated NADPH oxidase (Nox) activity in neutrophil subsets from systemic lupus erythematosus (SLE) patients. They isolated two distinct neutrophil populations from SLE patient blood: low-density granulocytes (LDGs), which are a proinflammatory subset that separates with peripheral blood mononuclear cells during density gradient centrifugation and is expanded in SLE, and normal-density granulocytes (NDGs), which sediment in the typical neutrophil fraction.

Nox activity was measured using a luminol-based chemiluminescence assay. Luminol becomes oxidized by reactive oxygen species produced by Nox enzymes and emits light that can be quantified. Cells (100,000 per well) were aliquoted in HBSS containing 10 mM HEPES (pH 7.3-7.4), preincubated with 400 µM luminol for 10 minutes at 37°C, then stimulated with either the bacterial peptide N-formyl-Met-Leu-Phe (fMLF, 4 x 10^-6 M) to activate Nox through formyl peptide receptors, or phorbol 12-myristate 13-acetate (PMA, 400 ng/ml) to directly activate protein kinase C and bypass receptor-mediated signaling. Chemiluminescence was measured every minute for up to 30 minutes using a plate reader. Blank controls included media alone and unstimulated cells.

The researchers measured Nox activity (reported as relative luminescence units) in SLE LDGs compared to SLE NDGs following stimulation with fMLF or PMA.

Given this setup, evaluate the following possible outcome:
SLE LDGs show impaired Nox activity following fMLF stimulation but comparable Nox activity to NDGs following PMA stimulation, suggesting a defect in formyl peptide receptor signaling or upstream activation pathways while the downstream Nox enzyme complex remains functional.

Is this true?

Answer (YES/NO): NO